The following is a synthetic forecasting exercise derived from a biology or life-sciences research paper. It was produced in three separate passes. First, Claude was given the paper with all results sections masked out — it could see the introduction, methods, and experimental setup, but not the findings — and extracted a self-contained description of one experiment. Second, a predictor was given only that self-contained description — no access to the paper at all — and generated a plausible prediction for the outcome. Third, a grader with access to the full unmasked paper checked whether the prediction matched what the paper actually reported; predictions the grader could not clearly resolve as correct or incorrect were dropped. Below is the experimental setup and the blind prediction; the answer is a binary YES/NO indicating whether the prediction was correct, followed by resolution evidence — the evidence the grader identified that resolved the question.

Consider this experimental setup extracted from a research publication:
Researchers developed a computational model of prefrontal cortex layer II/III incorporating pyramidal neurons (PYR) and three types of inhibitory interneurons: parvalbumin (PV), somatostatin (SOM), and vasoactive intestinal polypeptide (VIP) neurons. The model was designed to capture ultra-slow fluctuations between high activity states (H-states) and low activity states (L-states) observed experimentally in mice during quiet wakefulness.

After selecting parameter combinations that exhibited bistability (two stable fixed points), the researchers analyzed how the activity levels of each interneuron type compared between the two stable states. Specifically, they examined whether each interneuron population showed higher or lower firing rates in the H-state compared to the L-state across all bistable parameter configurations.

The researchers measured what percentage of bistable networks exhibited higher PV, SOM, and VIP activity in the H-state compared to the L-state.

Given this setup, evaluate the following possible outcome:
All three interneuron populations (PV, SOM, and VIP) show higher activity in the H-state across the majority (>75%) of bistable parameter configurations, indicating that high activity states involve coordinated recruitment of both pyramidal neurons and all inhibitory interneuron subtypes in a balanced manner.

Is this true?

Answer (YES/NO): NO